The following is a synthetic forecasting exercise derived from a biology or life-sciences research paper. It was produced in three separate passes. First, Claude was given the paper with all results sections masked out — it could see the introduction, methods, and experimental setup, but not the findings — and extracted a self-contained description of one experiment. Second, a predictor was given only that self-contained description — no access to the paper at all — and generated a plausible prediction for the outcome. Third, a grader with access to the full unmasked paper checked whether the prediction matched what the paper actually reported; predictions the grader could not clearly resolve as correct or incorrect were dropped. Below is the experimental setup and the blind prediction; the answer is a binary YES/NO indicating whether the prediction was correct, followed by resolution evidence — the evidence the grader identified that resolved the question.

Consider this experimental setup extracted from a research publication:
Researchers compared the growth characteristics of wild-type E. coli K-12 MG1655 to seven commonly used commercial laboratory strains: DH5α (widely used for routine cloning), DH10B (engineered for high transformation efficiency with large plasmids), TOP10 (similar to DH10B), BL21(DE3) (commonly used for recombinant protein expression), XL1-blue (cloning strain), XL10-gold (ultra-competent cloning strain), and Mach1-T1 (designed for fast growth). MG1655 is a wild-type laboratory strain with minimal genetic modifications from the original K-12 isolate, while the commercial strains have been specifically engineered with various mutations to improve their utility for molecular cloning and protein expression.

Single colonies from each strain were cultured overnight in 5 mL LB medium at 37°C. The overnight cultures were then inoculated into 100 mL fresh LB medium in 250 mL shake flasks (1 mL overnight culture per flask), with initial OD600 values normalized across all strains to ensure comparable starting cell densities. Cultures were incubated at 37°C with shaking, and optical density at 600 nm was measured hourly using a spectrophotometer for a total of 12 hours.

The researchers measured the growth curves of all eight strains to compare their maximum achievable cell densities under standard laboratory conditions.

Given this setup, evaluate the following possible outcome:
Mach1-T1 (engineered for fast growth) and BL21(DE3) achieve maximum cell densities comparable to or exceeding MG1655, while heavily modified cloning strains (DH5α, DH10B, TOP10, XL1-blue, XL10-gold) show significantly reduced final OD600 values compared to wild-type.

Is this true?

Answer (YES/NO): NO